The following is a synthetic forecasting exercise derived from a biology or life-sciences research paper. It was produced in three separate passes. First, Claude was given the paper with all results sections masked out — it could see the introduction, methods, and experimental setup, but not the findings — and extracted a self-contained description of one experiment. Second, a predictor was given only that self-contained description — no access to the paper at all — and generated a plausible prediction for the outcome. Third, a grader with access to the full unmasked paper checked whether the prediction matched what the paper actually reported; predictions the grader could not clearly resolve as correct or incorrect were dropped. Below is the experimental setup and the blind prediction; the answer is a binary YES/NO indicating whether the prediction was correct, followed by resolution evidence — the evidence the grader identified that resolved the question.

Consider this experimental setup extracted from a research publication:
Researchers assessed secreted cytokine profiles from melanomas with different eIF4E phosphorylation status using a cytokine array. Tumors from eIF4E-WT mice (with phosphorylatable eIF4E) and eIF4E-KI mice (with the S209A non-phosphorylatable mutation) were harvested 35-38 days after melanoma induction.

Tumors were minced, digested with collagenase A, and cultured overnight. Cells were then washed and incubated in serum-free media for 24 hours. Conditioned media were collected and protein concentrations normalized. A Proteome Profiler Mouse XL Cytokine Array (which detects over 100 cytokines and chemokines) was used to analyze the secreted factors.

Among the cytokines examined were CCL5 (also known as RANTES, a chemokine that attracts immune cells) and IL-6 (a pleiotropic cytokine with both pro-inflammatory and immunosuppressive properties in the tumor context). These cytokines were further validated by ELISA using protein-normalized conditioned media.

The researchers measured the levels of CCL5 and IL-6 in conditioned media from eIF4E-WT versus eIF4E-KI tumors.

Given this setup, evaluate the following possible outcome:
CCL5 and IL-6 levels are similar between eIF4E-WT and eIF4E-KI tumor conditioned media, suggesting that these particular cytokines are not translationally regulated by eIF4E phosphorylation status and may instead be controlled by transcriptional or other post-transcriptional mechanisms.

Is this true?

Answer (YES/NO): NO